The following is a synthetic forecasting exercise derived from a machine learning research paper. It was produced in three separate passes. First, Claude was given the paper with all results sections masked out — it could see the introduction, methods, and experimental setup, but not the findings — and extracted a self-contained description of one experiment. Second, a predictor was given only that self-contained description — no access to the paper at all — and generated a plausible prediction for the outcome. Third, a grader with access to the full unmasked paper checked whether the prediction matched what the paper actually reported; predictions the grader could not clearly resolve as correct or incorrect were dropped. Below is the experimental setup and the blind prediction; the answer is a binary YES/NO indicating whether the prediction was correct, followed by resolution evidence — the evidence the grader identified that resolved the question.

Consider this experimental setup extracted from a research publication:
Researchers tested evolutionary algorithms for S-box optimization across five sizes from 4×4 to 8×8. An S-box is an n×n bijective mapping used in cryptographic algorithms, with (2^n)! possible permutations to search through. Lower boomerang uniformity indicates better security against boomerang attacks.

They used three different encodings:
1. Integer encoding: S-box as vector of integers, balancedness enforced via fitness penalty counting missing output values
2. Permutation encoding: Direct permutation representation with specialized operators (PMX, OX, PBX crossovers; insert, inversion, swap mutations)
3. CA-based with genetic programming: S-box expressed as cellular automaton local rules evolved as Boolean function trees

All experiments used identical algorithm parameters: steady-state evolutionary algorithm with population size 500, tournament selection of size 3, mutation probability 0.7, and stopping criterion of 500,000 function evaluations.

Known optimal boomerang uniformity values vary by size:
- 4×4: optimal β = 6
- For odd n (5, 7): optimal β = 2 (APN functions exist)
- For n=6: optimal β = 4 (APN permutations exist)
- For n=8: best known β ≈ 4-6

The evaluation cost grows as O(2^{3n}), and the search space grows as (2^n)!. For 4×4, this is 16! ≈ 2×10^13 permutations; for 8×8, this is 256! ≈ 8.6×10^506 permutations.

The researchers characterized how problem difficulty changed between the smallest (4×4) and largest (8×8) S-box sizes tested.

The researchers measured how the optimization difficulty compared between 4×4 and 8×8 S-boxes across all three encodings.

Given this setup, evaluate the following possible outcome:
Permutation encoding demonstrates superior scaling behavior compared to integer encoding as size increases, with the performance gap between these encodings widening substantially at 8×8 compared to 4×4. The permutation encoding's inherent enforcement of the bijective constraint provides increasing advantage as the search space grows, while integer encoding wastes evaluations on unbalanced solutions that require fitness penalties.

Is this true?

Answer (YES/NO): YES